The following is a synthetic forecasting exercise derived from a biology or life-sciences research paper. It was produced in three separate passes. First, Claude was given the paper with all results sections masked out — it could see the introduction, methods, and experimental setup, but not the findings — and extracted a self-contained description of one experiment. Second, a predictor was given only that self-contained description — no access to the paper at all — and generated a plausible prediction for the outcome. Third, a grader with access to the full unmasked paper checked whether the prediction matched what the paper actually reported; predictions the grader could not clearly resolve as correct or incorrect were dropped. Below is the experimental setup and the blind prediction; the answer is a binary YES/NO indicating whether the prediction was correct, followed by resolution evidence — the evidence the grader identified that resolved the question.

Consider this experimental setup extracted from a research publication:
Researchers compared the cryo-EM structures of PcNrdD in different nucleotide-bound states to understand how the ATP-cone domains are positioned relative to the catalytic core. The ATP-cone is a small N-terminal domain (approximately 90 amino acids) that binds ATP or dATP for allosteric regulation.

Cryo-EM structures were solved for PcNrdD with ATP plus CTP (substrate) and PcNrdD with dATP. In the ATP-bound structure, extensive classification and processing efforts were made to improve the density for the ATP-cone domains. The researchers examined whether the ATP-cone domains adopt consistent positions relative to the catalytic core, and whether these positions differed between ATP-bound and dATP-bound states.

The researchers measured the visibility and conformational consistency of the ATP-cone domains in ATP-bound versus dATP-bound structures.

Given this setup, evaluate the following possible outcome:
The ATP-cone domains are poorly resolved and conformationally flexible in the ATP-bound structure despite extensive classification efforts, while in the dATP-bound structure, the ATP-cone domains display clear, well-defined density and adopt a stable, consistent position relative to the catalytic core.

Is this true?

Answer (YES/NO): YES